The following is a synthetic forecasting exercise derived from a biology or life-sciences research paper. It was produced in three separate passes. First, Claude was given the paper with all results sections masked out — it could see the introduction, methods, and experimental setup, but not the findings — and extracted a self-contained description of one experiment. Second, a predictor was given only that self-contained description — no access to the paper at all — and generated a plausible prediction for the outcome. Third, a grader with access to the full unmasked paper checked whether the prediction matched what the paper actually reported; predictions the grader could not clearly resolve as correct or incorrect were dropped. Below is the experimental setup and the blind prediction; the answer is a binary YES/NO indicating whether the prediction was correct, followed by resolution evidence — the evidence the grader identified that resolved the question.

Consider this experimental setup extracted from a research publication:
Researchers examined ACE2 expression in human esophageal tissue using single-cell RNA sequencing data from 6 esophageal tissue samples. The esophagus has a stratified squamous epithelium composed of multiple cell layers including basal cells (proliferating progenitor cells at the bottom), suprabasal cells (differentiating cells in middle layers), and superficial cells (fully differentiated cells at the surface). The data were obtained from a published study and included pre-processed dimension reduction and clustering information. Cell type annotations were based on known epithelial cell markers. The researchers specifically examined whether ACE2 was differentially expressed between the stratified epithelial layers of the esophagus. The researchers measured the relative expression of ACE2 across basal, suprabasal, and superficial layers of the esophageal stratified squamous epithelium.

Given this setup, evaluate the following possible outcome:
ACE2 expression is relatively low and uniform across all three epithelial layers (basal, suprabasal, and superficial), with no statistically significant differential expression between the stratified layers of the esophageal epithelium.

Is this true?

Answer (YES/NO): NO